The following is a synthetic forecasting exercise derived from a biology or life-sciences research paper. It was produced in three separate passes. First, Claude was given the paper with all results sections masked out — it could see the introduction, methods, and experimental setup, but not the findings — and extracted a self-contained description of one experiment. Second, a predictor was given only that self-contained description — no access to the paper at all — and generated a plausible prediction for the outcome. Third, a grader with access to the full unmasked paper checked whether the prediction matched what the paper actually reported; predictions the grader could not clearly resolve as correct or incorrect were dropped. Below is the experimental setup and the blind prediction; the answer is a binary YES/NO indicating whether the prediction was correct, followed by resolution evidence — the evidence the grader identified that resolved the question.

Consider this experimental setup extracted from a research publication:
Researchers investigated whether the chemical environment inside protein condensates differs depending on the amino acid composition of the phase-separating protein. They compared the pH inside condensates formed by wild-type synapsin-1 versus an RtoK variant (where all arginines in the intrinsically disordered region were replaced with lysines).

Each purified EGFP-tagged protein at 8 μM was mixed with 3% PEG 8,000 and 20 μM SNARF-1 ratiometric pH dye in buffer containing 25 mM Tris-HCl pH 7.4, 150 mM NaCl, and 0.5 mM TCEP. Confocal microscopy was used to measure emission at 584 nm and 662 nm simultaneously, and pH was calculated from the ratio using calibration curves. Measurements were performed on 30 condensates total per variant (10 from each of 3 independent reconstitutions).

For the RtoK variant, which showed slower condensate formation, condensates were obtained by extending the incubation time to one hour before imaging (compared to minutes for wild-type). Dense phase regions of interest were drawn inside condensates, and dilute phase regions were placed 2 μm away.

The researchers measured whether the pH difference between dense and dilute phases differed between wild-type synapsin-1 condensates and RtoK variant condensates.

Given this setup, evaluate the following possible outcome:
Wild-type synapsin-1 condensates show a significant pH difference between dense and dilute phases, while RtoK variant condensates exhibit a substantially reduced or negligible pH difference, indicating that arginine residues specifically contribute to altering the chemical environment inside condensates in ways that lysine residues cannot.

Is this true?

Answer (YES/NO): NO